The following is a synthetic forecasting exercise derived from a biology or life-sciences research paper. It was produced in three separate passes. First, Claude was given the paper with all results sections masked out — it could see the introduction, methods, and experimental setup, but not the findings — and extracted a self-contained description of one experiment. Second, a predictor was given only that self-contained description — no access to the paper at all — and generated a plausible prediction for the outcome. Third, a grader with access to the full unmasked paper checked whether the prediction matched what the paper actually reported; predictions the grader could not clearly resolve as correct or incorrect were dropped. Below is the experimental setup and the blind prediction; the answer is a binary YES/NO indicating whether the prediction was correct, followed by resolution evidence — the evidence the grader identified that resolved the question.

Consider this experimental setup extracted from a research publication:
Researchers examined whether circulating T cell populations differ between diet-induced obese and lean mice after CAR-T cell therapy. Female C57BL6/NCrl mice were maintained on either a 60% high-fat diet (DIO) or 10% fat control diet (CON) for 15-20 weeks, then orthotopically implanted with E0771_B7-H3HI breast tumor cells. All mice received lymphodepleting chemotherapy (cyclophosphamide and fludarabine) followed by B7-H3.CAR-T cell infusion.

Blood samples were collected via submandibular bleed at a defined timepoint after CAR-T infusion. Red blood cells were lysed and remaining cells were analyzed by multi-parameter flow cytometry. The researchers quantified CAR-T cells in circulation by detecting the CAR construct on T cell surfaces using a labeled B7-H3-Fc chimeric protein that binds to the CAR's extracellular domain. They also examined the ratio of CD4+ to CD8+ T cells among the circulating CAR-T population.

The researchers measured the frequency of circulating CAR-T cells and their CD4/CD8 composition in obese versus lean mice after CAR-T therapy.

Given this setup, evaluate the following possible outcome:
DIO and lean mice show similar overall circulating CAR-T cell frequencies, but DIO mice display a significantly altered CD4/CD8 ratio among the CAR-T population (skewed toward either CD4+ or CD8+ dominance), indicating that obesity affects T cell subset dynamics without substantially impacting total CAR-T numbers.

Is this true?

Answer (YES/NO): NO